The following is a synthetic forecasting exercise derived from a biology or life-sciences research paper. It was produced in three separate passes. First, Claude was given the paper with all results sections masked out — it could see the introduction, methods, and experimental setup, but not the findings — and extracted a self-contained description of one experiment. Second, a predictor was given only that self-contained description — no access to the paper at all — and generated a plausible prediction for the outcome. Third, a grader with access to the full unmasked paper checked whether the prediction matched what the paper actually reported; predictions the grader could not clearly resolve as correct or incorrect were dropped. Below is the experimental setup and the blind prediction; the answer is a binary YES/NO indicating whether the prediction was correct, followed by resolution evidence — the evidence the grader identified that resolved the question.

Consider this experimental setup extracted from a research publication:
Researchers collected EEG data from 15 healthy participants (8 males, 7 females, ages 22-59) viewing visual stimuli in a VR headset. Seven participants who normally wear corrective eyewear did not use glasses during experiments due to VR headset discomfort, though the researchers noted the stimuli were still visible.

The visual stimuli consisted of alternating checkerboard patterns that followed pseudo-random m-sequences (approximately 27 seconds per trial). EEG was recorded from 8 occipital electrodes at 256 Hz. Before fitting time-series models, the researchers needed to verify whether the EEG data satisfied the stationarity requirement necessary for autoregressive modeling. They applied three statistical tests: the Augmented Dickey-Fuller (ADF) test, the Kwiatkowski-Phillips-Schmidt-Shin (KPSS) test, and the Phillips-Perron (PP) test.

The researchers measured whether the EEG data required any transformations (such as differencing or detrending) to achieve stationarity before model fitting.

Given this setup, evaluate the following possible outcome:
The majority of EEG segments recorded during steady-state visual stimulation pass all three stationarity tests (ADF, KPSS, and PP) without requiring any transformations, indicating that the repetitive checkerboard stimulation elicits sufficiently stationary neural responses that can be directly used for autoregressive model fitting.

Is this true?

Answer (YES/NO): NO